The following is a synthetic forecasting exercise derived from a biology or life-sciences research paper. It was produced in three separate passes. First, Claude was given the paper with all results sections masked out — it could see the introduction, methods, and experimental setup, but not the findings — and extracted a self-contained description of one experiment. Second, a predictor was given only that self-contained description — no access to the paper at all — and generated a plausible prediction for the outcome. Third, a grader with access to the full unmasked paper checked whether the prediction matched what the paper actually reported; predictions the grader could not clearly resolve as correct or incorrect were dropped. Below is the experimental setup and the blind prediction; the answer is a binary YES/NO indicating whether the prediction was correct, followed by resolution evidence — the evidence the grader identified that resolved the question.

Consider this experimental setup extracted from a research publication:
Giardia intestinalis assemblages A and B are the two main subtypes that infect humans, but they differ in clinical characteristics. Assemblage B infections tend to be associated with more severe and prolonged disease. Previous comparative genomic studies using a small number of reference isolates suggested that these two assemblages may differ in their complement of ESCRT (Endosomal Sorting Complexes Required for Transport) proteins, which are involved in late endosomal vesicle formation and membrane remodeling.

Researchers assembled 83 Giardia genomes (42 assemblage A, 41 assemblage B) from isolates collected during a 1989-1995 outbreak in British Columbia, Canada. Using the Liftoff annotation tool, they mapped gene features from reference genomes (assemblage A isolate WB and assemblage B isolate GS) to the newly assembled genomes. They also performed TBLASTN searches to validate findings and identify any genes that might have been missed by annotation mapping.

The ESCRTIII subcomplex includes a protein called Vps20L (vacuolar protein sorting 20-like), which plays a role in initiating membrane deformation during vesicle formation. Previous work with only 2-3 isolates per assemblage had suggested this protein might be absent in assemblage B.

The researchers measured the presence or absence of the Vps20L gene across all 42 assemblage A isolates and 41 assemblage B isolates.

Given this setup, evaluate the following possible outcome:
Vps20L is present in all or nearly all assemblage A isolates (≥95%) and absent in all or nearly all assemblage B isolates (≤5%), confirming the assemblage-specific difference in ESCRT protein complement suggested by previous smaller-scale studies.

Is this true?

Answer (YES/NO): YES